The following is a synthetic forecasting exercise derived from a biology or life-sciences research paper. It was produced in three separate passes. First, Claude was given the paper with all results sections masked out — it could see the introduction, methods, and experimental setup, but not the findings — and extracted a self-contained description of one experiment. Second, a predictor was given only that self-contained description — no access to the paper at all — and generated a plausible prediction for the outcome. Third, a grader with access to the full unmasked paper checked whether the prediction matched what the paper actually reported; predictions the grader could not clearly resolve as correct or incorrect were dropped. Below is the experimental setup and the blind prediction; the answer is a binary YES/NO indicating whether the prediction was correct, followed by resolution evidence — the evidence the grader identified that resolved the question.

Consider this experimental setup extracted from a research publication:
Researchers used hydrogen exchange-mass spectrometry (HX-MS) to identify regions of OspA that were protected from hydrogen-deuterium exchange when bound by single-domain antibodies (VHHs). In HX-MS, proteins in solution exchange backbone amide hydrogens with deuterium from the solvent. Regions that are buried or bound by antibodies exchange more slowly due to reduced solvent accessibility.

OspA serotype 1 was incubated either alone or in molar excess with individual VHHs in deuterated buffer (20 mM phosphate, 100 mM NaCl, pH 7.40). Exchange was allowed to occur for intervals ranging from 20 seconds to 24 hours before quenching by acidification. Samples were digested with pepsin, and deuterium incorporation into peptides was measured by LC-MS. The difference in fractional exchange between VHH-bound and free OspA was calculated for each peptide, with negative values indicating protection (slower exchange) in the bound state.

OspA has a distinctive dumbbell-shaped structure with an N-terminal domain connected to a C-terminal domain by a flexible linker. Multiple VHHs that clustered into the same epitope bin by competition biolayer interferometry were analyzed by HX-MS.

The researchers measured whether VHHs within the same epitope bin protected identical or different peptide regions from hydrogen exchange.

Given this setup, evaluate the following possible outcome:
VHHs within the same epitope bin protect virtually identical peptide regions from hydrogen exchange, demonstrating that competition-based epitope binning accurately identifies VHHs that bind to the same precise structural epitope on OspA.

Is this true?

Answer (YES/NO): NO